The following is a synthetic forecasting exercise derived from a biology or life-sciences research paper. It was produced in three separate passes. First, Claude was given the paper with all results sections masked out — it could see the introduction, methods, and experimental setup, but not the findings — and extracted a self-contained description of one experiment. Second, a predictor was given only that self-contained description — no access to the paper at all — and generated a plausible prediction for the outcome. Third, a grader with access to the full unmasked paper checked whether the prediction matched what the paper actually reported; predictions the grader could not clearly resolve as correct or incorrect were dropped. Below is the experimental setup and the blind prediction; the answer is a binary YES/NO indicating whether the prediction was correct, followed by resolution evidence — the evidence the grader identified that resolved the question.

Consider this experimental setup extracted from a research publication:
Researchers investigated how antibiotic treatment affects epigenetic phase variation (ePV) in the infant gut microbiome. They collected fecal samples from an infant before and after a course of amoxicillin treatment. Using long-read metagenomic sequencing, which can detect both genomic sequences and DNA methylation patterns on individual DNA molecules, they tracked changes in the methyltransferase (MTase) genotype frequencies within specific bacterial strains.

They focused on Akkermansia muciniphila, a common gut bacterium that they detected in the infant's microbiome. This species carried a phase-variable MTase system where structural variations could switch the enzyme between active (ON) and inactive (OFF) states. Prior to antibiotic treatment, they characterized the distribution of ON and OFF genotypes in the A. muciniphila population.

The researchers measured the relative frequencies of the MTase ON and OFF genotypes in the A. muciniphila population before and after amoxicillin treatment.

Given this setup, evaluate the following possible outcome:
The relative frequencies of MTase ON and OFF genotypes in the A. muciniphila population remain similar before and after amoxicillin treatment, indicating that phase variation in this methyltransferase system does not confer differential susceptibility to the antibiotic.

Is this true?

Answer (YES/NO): NO